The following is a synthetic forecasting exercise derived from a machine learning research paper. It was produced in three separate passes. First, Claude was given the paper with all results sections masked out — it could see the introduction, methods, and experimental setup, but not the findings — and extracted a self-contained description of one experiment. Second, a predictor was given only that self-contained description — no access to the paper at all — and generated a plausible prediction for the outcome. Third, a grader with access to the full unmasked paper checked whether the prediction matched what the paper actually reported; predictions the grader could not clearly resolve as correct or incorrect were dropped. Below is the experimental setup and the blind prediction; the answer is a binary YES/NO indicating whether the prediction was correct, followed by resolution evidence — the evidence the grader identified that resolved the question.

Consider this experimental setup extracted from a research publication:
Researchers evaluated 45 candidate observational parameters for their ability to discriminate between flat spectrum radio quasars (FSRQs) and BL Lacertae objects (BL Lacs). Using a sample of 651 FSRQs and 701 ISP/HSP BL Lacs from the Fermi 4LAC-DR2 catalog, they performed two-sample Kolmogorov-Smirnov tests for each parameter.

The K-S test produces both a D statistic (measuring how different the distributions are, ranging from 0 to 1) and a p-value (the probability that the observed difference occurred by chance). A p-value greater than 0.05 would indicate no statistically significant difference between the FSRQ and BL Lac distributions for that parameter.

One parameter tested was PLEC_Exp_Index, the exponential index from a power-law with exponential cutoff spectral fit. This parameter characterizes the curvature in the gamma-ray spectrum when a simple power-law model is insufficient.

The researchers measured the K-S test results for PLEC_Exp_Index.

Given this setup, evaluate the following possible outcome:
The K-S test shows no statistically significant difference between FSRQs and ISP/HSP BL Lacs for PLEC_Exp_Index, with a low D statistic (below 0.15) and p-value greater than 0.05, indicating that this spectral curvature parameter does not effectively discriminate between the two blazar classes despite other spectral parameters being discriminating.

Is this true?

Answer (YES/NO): YES